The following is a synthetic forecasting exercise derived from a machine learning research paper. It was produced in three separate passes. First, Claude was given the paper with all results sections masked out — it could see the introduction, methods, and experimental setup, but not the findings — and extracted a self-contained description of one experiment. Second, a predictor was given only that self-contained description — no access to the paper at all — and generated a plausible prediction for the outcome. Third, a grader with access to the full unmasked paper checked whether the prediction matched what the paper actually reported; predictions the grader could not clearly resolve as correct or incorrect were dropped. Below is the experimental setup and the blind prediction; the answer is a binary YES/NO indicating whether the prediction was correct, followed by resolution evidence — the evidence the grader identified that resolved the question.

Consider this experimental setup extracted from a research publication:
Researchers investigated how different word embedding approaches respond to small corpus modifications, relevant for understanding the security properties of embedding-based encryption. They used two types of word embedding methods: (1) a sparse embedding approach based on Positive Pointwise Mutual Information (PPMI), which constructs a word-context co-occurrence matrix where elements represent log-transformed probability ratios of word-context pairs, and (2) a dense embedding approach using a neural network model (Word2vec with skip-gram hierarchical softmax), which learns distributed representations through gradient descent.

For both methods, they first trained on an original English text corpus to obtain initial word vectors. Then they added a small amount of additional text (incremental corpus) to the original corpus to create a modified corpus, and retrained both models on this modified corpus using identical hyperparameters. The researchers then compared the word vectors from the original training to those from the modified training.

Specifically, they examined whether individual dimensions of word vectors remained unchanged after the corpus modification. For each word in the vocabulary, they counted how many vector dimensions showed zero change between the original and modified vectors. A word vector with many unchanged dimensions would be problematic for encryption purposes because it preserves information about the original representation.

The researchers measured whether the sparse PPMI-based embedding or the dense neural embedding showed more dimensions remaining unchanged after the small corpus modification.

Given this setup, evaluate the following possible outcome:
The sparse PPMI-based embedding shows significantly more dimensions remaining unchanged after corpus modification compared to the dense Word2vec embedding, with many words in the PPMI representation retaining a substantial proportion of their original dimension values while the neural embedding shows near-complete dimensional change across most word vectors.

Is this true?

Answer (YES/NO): YES